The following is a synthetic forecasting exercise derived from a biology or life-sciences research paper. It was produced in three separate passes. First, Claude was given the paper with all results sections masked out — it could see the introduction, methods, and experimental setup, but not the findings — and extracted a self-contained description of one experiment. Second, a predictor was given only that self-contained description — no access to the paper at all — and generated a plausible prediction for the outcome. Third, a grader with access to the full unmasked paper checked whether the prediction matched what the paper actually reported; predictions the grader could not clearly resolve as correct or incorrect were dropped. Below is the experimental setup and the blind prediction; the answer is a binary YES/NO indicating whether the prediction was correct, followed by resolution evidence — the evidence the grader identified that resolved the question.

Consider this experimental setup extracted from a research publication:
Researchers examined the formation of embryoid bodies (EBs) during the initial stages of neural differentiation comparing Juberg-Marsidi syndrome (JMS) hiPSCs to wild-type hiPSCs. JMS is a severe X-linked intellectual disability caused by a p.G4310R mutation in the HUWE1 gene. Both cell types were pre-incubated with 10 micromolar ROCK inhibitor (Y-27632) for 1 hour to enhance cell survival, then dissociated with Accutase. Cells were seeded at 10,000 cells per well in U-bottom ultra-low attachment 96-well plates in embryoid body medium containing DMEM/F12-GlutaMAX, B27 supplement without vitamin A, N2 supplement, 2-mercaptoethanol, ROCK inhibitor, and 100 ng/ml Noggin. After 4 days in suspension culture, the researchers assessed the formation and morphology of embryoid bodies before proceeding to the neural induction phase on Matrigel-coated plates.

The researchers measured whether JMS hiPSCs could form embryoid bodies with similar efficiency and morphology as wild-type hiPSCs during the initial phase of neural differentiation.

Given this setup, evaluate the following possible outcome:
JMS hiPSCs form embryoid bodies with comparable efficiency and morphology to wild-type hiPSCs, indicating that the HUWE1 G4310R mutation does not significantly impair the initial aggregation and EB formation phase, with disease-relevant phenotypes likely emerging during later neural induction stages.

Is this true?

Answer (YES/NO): YES